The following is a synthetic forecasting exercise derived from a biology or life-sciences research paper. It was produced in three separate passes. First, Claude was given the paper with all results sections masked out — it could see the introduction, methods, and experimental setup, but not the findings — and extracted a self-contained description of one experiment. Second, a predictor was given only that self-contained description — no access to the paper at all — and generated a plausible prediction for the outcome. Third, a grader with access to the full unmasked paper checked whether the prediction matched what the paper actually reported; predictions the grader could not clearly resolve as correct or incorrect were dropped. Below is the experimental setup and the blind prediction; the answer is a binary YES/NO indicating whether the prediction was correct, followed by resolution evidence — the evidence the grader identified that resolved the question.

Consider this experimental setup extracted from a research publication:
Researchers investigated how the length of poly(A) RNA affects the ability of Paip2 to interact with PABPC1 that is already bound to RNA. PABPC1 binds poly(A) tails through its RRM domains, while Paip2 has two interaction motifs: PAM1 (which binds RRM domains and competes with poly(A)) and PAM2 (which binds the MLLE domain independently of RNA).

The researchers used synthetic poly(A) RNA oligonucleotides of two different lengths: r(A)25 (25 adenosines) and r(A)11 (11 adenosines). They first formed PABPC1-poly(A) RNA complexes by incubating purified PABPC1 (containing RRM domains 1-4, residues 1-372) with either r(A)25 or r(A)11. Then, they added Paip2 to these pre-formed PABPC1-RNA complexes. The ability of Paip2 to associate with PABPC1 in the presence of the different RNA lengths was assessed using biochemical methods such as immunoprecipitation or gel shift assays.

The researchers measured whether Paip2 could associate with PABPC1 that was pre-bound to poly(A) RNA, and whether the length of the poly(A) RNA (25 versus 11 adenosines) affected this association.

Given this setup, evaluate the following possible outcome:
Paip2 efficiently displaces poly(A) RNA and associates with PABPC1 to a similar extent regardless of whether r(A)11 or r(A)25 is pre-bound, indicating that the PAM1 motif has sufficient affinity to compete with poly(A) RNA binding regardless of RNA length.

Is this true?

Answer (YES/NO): NO